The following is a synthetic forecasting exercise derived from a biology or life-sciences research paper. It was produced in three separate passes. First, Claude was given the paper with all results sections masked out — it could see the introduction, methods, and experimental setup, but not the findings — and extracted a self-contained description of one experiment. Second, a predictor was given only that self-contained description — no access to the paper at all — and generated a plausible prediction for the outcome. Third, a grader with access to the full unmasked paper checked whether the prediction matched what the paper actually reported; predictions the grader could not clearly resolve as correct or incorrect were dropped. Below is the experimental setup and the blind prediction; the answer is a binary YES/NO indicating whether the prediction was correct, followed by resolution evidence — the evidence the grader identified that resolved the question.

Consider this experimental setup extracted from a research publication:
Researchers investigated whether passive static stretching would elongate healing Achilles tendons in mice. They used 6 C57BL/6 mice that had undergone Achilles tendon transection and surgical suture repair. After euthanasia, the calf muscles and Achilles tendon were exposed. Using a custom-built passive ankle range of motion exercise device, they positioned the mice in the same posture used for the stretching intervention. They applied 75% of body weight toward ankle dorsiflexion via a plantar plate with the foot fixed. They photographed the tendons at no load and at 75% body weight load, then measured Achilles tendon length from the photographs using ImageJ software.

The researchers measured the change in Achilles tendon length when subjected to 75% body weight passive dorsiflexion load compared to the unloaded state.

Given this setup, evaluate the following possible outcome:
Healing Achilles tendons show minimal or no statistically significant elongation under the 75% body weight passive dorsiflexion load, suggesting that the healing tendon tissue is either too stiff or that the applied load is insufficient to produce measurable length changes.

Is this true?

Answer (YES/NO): YES